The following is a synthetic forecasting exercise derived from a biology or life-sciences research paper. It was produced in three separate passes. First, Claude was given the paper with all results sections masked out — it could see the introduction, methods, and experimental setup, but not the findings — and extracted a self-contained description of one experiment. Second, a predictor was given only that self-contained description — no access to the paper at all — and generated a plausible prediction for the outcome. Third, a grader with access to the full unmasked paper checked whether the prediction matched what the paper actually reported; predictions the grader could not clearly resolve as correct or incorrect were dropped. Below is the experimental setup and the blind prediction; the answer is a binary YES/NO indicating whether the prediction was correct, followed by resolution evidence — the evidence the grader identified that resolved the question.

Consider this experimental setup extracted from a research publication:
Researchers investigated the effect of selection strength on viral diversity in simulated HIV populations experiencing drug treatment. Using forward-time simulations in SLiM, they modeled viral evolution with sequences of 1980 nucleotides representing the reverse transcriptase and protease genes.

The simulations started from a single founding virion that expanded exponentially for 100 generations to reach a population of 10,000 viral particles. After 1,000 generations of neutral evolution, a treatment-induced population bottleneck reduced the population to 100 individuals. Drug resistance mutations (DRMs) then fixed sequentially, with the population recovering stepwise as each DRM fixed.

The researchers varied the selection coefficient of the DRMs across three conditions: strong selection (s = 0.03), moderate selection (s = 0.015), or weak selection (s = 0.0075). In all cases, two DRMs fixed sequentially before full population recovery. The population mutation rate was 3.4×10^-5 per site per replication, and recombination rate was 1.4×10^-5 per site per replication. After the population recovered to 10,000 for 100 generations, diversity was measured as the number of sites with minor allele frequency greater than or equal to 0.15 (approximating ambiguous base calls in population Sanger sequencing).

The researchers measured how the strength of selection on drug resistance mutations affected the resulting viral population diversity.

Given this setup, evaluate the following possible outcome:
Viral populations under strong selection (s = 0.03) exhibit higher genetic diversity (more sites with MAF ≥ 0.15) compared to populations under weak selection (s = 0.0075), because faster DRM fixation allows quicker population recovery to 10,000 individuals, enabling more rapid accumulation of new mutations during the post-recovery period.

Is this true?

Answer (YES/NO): NO